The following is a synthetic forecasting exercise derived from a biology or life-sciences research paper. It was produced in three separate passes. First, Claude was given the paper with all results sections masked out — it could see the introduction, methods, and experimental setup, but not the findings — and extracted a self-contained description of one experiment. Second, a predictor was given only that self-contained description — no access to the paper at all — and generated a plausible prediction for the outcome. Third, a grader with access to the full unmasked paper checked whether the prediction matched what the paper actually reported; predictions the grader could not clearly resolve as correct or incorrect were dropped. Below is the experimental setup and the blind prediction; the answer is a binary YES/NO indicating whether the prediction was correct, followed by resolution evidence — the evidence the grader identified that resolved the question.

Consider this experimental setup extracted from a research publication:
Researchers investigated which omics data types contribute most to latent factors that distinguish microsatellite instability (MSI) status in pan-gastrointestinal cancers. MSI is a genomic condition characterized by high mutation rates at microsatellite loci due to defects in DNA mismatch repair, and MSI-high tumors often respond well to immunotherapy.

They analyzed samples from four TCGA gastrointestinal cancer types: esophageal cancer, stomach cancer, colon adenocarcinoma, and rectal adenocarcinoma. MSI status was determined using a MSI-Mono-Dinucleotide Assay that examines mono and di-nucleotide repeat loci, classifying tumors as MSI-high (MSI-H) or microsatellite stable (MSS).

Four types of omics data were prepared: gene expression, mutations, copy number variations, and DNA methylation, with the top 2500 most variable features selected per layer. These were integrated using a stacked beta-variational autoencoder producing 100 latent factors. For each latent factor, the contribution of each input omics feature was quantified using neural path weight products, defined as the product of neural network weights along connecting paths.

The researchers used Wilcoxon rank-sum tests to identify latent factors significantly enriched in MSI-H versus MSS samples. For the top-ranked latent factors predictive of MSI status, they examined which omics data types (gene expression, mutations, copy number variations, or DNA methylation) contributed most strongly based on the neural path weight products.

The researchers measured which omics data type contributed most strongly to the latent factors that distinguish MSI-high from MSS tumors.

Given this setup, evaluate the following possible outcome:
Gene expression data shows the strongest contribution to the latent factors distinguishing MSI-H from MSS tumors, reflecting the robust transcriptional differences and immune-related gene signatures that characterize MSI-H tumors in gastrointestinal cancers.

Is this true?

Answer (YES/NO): NO